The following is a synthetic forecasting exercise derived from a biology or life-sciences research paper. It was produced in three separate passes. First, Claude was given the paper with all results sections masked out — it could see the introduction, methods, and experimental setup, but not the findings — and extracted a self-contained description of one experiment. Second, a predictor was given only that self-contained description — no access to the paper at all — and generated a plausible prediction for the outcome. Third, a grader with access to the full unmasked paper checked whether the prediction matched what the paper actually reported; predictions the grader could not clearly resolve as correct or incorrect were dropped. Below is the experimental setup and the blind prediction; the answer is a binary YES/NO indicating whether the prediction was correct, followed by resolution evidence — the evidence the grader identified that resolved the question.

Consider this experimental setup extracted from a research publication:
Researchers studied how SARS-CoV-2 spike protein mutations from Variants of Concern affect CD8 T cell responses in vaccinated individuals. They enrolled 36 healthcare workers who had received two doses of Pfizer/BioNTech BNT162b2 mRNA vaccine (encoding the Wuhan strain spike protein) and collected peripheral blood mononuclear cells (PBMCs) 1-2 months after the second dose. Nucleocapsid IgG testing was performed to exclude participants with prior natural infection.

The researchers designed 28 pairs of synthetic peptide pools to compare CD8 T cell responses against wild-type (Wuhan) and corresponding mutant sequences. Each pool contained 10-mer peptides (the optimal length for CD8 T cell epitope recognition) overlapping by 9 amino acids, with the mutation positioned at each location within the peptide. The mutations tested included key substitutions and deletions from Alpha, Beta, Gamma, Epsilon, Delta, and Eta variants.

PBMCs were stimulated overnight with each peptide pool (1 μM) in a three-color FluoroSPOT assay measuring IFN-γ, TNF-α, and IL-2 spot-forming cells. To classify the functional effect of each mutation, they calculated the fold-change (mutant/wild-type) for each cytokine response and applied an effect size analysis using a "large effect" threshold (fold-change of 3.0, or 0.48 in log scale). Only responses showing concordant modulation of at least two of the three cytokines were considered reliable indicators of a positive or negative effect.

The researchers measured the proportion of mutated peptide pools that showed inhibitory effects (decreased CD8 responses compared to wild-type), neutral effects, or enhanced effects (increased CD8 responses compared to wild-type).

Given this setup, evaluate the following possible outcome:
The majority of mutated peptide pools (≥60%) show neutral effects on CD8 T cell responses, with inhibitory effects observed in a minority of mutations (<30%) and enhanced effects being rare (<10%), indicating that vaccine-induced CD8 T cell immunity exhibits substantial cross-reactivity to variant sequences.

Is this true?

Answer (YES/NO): NO